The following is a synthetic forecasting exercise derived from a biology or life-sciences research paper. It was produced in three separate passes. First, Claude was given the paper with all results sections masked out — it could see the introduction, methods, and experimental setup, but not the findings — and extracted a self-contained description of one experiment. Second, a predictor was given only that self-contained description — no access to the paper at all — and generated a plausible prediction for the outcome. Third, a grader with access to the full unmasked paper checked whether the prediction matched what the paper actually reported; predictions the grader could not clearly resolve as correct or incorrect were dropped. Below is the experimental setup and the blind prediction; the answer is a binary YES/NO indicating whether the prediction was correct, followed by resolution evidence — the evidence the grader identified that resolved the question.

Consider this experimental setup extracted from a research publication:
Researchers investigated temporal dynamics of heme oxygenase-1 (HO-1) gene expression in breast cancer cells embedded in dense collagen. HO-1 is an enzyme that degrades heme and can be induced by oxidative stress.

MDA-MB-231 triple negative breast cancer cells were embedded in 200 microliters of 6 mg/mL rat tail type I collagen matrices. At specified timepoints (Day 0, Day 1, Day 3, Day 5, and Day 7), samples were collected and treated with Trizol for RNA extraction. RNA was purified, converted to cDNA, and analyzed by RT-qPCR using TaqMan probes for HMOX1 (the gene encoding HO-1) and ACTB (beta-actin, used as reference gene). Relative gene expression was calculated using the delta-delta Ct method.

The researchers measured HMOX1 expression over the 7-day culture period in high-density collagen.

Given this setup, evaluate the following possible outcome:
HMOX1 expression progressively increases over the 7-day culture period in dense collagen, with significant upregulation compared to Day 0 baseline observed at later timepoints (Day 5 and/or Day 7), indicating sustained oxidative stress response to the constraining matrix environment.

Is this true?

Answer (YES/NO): NO